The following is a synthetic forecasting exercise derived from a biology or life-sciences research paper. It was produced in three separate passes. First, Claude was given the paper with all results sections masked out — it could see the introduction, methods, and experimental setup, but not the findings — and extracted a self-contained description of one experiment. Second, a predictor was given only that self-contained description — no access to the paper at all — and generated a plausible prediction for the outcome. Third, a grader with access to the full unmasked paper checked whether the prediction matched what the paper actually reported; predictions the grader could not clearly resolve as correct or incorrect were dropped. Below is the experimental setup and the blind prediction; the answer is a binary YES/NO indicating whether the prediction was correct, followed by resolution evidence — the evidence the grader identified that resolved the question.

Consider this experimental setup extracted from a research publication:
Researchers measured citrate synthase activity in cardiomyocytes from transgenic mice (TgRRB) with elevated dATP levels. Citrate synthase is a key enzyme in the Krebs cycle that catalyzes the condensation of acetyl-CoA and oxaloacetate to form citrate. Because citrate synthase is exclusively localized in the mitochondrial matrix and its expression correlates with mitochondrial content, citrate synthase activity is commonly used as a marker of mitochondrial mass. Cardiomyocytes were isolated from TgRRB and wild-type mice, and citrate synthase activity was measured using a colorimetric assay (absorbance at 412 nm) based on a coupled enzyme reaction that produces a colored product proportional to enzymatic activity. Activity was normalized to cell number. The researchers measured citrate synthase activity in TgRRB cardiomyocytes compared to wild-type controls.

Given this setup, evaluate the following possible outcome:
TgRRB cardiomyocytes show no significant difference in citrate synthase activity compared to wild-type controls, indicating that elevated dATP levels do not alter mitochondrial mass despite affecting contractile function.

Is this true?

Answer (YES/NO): YES